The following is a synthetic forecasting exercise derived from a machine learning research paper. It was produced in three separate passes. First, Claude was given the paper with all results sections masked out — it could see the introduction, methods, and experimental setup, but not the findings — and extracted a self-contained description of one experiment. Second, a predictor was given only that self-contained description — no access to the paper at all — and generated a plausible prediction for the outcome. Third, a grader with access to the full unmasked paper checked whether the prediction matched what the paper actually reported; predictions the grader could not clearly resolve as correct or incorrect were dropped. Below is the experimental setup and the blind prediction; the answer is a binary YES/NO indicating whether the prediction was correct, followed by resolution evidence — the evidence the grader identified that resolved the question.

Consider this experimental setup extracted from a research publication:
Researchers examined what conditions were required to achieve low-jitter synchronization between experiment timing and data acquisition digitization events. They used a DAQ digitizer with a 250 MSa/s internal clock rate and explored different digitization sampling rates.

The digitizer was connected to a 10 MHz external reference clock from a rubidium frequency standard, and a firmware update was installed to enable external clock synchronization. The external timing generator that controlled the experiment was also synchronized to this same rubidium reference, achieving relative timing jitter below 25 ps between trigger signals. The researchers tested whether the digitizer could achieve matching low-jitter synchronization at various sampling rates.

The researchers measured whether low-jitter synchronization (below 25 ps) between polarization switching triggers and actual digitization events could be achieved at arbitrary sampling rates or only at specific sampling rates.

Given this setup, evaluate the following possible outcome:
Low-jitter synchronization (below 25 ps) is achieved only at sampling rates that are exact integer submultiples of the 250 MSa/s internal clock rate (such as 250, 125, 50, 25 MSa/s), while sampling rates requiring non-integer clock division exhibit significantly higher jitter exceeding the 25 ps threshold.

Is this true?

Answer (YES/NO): YES